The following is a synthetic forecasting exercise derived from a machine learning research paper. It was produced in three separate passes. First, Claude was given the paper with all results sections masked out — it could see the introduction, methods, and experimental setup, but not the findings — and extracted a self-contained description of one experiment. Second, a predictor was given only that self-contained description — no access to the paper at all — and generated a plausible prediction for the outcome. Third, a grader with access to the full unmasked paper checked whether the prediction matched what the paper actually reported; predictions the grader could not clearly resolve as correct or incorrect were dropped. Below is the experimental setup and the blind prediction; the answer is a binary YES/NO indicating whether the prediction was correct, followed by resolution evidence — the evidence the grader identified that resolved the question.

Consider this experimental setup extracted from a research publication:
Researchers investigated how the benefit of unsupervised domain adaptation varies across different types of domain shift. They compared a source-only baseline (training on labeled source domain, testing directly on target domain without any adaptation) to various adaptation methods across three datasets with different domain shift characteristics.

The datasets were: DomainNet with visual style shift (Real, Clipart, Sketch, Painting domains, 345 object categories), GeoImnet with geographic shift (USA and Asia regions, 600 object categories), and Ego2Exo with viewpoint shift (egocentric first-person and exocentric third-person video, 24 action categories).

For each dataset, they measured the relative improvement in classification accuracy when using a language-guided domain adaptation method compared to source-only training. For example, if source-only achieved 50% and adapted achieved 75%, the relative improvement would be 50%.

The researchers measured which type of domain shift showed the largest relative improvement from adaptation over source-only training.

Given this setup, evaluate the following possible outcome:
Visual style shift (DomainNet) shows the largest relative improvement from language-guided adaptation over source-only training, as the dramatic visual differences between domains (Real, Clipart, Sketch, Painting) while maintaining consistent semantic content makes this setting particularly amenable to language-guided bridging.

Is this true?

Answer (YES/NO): NO